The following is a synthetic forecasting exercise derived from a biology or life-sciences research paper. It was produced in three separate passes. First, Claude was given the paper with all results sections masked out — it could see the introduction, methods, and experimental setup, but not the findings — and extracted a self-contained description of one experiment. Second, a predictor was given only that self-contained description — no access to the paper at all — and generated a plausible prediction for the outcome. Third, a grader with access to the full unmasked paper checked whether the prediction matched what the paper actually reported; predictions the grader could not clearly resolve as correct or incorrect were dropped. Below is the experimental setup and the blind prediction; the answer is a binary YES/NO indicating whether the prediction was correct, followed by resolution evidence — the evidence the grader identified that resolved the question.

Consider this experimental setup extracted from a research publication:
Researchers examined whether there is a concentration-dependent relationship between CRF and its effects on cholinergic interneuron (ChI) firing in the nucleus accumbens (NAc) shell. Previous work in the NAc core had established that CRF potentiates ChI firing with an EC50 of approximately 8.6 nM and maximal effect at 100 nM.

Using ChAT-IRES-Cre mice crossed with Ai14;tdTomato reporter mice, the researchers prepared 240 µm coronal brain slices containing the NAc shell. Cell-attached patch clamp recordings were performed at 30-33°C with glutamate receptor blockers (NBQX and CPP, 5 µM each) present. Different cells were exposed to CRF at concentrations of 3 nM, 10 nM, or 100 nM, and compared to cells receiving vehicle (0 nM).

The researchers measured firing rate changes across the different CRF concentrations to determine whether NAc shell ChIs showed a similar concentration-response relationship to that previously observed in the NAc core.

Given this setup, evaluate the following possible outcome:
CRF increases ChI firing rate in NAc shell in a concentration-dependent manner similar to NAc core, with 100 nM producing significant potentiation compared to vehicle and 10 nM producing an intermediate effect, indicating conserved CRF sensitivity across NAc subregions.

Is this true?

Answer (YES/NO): YES